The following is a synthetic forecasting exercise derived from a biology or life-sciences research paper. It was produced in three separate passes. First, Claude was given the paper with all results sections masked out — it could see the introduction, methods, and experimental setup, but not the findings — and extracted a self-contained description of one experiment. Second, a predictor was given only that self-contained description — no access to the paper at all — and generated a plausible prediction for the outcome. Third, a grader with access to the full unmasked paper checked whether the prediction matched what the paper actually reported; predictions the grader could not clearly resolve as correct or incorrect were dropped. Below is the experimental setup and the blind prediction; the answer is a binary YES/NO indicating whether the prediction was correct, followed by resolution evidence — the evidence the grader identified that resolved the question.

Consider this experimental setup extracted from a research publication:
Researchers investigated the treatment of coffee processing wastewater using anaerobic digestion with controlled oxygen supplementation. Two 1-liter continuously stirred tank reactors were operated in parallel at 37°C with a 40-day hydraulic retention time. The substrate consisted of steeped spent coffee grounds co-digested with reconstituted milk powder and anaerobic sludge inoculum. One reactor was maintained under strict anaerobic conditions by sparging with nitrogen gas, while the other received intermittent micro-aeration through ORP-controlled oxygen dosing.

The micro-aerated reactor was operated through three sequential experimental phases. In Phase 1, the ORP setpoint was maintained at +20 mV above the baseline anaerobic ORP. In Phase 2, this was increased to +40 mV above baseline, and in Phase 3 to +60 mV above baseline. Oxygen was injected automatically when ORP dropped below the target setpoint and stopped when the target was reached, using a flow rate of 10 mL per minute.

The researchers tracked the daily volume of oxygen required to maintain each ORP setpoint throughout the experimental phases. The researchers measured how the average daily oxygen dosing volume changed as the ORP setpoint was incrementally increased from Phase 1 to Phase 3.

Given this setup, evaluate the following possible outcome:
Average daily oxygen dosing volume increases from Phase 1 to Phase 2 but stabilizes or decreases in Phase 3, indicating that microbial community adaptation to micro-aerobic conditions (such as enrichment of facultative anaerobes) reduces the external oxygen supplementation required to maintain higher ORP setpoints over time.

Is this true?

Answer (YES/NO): NO